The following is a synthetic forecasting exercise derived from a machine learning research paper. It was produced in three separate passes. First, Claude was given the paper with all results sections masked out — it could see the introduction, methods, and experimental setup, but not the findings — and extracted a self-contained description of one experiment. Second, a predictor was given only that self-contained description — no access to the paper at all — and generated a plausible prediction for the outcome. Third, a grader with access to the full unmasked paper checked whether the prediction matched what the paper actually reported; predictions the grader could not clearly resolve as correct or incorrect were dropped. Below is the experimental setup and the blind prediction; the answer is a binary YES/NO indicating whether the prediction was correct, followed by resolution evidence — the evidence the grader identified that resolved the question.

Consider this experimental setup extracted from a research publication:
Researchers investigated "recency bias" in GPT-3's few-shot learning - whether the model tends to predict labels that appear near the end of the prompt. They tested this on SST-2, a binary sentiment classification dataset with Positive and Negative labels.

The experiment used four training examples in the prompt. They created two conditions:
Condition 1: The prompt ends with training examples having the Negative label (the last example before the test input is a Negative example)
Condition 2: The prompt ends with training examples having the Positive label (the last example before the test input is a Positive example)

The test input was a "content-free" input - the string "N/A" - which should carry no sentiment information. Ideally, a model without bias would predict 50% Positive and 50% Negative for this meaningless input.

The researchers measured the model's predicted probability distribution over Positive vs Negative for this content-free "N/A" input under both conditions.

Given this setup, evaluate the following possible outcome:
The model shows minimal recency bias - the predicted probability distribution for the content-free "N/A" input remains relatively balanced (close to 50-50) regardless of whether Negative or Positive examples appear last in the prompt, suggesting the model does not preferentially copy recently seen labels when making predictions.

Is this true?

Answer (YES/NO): NO